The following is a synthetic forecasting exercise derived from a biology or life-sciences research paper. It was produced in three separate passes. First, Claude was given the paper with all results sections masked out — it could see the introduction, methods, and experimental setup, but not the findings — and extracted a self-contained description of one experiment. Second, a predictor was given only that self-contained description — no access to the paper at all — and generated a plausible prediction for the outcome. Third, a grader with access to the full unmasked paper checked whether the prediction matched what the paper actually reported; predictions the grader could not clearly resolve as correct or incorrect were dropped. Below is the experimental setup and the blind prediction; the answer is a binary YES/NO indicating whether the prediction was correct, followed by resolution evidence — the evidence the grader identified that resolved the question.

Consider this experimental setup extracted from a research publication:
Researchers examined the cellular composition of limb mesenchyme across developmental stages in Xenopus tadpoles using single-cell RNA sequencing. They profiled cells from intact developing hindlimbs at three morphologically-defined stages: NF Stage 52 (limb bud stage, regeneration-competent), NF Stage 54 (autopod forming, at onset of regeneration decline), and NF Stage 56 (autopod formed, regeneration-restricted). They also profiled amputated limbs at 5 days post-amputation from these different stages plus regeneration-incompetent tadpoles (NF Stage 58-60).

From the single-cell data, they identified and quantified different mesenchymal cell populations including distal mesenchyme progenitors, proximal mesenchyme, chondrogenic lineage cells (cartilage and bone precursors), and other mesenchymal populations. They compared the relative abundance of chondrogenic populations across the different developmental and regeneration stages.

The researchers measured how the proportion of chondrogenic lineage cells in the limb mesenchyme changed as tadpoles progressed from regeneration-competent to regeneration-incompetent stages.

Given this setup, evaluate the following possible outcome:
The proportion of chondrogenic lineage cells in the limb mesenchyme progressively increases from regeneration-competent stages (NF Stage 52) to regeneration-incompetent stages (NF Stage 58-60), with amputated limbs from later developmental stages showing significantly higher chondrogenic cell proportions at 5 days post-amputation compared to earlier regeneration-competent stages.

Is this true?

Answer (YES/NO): YES